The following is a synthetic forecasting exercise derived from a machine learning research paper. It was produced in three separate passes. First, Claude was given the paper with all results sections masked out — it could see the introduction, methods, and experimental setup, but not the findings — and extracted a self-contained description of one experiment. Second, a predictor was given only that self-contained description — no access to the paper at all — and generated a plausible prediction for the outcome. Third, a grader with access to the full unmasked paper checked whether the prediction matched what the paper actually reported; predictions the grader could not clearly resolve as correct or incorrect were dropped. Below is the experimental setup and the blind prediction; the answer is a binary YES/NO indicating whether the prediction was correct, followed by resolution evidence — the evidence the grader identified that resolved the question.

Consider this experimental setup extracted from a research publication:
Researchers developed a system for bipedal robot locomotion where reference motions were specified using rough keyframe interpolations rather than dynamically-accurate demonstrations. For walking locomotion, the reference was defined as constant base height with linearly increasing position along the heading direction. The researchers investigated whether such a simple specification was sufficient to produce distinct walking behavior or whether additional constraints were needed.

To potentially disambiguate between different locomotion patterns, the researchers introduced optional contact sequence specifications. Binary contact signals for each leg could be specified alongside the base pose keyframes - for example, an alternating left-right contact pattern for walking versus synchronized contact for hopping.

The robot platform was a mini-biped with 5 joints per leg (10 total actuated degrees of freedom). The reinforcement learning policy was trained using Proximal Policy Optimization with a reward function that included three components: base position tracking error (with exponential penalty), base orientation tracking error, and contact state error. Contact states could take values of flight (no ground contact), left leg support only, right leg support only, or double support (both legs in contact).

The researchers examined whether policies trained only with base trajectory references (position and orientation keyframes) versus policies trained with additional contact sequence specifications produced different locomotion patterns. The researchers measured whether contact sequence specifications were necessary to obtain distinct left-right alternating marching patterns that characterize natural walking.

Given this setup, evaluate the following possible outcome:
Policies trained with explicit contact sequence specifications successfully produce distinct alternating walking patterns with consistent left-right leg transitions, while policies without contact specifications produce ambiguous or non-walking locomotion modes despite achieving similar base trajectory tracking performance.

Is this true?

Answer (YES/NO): NO